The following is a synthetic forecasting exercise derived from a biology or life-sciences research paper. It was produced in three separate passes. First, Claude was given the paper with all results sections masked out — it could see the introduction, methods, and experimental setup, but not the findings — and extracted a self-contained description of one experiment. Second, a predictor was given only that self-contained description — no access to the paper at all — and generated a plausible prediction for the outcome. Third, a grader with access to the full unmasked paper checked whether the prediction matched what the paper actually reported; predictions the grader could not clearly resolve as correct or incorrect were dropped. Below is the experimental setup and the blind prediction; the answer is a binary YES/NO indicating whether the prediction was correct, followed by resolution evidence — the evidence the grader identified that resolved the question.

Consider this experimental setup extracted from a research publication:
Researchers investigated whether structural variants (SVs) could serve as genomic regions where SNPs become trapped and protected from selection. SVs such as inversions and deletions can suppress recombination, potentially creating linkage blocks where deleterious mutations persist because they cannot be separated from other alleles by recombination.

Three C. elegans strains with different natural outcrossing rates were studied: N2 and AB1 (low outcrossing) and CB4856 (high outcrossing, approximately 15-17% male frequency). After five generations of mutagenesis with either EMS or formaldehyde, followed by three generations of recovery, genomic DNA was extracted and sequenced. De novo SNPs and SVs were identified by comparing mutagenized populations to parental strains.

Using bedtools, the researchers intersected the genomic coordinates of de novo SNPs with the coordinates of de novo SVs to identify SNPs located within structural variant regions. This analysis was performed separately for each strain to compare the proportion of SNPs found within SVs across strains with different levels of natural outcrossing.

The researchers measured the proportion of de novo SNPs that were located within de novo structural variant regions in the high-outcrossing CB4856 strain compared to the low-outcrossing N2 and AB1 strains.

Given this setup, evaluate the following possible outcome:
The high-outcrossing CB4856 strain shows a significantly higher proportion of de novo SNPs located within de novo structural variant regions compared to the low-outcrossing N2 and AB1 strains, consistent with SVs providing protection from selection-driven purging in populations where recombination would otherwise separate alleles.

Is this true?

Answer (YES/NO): YES